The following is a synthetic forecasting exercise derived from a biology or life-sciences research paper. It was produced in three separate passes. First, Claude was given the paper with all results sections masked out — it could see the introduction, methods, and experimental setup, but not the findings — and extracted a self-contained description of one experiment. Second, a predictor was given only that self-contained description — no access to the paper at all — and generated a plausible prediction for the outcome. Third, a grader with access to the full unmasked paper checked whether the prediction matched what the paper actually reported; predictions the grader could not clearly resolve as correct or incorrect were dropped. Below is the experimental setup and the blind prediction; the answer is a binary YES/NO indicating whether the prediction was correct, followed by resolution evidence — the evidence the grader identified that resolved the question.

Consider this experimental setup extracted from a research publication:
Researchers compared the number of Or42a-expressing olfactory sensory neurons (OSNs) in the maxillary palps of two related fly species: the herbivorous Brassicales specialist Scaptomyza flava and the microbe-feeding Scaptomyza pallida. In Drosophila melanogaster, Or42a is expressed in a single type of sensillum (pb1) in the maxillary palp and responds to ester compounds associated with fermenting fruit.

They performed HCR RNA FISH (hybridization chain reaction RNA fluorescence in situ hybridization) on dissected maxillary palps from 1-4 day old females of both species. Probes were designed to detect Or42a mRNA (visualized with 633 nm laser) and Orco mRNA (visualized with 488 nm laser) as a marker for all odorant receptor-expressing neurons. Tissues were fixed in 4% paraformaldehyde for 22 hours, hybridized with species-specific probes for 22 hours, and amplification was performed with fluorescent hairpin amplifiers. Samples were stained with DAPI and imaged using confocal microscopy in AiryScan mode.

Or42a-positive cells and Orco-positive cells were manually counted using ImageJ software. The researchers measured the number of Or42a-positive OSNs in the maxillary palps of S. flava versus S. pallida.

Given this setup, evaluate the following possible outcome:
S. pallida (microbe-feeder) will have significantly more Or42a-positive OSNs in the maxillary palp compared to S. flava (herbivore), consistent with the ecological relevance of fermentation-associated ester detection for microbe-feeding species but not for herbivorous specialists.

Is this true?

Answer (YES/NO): NO